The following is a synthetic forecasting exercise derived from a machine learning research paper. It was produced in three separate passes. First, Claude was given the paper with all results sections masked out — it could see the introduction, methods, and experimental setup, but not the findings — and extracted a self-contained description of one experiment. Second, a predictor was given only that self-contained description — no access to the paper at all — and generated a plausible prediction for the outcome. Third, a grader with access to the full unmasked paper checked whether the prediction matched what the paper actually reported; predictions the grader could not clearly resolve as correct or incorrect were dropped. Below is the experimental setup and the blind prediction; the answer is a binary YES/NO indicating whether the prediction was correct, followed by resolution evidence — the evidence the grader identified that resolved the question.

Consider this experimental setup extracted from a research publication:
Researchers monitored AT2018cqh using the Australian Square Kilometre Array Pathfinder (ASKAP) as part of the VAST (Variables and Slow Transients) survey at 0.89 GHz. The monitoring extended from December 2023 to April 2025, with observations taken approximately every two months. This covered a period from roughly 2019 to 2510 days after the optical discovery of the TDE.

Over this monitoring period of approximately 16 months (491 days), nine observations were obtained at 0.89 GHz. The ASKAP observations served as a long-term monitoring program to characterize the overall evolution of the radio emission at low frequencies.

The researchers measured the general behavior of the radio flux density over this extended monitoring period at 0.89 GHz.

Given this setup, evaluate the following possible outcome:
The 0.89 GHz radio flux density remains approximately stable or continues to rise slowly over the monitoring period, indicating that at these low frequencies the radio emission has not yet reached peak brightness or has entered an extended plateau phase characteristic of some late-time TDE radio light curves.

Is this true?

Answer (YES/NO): NO